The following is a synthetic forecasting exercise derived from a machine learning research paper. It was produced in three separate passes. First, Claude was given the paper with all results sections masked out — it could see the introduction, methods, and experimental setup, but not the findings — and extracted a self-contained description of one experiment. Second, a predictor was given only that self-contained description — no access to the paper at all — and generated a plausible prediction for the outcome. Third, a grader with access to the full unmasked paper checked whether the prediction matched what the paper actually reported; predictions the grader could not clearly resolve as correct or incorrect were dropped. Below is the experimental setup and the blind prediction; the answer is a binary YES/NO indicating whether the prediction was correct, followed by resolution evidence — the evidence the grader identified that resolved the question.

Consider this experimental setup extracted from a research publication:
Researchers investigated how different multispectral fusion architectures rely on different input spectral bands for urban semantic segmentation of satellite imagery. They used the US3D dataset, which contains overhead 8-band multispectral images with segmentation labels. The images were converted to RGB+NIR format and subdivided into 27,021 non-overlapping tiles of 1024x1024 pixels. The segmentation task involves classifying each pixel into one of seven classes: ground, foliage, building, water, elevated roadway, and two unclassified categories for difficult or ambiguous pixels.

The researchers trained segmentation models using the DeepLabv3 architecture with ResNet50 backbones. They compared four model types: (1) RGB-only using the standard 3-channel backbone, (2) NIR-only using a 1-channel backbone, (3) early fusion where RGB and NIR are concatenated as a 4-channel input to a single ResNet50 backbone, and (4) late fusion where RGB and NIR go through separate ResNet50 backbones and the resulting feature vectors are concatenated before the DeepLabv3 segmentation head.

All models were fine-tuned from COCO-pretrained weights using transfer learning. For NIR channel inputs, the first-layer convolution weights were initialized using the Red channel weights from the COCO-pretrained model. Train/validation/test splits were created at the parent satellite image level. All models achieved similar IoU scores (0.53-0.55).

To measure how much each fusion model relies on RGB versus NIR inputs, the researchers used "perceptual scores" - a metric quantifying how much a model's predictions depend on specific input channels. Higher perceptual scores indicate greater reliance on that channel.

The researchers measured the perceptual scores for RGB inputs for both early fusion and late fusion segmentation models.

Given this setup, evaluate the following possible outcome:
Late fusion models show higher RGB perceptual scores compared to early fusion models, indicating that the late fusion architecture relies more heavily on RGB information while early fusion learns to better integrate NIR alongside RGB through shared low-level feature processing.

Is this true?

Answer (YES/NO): YES